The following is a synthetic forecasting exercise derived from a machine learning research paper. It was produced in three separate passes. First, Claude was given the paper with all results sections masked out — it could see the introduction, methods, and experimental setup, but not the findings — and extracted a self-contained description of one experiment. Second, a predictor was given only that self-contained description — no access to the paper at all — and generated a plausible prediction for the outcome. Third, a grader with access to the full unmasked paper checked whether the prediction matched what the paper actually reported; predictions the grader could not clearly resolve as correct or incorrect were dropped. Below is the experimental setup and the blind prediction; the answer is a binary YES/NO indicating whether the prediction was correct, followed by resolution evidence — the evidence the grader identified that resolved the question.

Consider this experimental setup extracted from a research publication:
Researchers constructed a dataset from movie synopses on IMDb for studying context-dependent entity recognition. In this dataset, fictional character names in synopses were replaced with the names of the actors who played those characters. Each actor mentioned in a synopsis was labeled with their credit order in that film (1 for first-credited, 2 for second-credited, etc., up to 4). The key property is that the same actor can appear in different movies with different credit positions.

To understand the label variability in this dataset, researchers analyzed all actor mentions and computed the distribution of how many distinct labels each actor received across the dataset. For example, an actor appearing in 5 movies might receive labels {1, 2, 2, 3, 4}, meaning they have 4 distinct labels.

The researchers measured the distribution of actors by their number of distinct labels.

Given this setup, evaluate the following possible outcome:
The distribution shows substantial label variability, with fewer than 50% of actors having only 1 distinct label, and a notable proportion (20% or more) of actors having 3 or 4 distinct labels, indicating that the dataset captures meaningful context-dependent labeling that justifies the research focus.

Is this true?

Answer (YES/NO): YES